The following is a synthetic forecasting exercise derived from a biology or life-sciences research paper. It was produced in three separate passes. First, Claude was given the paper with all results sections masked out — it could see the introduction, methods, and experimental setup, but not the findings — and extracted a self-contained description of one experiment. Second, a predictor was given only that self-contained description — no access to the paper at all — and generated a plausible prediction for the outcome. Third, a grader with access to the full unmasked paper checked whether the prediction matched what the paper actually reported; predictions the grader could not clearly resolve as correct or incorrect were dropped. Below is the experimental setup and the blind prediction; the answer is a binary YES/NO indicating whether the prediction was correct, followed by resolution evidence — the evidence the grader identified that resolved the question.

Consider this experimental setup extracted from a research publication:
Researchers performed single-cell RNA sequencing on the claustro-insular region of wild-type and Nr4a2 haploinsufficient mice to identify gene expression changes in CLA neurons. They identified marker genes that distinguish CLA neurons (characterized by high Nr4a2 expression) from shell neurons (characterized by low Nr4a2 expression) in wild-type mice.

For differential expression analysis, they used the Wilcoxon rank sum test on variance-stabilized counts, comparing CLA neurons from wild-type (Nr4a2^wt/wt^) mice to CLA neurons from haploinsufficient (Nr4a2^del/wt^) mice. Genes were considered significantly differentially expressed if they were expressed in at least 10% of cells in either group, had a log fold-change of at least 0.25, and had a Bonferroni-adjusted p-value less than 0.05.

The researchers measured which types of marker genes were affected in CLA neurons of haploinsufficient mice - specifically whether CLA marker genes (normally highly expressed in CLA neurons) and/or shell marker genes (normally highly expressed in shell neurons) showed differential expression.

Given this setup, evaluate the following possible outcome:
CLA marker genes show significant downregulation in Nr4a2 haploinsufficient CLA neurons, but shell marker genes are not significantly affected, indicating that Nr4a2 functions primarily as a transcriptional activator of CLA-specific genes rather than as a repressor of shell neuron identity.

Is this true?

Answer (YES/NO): NO